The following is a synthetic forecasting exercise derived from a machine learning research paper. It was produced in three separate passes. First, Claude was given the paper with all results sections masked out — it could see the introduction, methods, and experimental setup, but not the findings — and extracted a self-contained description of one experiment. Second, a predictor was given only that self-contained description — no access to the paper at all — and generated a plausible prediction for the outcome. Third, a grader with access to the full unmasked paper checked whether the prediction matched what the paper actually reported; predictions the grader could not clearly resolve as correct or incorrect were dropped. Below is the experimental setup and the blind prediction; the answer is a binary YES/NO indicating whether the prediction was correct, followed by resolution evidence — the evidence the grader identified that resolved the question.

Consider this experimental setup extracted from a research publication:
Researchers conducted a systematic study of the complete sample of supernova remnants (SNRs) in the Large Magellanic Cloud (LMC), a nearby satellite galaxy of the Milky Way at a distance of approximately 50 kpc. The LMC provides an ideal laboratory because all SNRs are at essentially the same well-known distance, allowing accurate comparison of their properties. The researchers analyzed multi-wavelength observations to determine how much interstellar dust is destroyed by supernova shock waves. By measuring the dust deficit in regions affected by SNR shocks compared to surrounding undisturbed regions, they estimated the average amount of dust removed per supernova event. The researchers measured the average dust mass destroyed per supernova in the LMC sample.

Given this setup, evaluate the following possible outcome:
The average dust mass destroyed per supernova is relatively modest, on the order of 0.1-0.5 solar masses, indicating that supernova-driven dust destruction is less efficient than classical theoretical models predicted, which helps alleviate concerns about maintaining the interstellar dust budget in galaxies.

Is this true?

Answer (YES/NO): NO